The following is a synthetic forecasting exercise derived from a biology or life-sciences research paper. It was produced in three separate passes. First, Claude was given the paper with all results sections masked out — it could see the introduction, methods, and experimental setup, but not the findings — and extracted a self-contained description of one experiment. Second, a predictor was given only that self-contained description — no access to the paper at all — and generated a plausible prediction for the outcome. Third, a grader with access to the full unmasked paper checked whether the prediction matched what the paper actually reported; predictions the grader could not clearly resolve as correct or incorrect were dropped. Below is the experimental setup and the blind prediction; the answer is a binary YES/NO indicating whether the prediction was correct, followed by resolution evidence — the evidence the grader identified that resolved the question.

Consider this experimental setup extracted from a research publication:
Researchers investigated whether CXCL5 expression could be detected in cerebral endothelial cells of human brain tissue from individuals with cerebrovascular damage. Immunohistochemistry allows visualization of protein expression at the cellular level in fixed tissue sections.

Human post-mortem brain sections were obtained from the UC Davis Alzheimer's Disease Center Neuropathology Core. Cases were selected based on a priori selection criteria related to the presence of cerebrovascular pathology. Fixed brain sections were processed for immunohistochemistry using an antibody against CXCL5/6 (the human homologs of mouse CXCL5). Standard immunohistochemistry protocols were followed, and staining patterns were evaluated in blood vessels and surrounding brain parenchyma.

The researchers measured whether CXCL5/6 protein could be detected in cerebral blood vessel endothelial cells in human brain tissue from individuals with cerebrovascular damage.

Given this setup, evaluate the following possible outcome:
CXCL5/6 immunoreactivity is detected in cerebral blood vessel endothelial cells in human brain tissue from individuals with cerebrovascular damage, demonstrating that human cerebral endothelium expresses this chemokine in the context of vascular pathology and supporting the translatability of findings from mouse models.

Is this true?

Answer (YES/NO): YES